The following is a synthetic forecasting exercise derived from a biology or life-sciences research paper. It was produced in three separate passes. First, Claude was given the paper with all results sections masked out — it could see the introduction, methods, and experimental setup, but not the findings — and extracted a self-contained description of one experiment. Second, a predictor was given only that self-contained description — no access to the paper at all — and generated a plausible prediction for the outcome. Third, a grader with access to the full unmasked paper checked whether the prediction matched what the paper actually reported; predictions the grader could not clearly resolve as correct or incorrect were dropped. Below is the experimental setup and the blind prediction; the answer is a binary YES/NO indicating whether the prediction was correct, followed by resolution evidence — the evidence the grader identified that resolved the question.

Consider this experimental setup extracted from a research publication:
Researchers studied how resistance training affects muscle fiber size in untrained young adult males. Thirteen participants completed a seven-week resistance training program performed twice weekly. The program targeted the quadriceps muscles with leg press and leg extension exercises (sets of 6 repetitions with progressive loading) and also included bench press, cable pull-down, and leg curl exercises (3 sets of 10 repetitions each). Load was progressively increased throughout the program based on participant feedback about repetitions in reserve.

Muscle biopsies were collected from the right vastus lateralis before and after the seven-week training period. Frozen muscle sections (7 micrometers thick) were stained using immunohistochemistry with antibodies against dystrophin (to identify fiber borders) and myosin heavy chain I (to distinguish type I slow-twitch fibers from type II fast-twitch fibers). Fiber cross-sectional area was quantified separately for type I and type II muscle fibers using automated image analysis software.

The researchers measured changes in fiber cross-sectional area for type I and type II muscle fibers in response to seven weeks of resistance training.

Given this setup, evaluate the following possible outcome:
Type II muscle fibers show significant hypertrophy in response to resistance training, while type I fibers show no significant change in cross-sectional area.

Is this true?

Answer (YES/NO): YES